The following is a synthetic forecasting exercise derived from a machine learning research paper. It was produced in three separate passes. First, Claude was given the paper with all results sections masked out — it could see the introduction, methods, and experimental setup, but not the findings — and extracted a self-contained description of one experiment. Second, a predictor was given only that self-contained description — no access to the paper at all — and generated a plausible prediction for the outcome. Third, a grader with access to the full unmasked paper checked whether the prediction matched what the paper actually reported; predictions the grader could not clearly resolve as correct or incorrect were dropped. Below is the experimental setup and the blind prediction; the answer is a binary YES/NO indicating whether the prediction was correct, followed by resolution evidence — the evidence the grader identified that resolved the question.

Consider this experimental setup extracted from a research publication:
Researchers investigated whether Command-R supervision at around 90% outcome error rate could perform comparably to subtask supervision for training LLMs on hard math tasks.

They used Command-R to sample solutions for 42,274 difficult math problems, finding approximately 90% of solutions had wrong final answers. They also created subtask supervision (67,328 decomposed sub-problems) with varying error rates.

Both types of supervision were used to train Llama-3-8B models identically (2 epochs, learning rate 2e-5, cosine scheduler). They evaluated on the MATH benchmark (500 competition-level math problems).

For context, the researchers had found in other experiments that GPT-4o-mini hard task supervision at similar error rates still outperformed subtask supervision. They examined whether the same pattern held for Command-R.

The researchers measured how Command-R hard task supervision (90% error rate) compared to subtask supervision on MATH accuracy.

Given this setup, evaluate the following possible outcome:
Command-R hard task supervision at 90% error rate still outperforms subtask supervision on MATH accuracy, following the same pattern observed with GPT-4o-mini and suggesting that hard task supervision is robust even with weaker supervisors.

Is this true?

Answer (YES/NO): NO